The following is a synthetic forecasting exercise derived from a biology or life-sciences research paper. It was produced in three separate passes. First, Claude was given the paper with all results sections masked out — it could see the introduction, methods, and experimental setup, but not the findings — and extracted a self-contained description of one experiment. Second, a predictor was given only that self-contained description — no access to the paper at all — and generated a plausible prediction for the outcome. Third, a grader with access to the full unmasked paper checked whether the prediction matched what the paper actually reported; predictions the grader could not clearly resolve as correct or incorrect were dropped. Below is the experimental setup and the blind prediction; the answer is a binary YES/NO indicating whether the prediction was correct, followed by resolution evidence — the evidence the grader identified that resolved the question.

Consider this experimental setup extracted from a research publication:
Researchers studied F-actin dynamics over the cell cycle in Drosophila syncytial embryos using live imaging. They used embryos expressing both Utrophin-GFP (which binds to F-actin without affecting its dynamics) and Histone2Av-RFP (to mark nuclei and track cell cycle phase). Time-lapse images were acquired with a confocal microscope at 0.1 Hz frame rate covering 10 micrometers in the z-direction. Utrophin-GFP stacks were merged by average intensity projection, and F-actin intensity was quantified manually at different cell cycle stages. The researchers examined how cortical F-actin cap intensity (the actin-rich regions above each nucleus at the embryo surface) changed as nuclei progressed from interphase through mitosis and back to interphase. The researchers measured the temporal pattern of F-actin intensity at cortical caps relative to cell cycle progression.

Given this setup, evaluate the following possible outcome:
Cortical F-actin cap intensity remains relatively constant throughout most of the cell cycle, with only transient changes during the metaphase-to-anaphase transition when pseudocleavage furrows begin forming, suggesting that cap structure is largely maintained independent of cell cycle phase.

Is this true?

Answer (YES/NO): NO